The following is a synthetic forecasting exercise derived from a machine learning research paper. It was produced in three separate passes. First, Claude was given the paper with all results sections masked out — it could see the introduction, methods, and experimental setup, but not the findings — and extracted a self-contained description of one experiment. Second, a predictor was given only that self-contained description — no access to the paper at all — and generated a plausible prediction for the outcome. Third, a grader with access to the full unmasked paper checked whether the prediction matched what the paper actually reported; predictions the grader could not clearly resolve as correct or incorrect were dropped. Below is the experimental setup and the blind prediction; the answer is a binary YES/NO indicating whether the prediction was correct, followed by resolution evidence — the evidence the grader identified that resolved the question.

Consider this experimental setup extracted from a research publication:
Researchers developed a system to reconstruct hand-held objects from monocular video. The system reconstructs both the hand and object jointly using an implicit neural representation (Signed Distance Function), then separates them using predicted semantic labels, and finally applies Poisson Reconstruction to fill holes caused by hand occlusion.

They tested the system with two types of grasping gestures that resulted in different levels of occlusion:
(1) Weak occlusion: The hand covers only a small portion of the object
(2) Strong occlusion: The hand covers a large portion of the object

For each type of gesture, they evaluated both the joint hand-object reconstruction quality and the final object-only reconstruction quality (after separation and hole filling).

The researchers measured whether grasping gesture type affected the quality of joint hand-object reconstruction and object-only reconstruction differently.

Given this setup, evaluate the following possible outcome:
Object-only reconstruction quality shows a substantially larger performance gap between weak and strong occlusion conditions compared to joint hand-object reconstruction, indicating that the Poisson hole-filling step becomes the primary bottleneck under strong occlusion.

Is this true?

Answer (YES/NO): YES